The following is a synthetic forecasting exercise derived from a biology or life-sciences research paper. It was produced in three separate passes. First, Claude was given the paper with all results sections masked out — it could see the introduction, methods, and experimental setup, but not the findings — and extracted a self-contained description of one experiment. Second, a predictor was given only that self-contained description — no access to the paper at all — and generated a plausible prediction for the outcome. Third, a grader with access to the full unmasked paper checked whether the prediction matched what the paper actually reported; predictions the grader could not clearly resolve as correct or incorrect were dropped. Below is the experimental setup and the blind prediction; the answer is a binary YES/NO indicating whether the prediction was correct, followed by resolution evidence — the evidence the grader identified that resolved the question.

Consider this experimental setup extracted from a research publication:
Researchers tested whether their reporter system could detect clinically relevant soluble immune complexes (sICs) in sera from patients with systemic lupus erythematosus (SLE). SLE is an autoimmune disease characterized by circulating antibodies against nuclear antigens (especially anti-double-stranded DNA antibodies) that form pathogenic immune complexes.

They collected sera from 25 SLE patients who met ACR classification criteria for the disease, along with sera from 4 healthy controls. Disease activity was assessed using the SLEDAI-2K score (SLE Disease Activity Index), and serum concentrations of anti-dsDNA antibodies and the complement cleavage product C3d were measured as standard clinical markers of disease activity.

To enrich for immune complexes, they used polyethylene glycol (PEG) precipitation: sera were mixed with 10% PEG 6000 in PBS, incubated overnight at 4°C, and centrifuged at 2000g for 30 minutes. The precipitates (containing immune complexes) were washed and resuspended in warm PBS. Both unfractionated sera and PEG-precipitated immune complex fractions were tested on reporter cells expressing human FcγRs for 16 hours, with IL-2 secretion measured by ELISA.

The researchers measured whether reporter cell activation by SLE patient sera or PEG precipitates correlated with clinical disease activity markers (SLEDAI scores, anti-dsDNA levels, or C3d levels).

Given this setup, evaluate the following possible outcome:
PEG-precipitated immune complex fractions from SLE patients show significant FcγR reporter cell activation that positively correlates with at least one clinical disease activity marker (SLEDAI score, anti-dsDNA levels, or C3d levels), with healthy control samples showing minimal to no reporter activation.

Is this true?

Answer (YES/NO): NO